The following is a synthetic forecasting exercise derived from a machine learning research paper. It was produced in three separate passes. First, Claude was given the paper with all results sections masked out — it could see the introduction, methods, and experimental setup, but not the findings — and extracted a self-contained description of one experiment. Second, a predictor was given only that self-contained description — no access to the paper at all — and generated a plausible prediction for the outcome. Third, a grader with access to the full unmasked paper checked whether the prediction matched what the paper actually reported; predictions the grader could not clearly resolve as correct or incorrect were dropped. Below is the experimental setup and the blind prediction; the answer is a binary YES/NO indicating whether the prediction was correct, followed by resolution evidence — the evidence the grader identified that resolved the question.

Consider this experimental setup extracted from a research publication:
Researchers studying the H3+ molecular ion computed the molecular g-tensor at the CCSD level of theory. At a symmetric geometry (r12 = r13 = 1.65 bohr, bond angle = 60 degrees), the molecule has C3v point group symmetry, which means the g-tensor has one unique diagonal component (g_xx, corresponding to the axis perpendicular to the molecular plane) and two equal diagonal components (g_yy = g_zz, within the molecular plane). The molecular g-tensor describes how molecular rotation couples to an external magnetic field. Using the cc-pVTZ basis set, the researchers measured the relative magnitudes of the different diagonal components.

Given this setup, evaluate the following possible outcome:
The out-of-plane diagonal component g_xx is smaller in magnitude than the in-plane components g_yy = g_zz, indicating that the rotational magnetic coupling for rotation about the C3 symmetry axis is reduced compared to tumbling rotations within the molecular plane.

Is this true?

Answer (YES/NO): NO